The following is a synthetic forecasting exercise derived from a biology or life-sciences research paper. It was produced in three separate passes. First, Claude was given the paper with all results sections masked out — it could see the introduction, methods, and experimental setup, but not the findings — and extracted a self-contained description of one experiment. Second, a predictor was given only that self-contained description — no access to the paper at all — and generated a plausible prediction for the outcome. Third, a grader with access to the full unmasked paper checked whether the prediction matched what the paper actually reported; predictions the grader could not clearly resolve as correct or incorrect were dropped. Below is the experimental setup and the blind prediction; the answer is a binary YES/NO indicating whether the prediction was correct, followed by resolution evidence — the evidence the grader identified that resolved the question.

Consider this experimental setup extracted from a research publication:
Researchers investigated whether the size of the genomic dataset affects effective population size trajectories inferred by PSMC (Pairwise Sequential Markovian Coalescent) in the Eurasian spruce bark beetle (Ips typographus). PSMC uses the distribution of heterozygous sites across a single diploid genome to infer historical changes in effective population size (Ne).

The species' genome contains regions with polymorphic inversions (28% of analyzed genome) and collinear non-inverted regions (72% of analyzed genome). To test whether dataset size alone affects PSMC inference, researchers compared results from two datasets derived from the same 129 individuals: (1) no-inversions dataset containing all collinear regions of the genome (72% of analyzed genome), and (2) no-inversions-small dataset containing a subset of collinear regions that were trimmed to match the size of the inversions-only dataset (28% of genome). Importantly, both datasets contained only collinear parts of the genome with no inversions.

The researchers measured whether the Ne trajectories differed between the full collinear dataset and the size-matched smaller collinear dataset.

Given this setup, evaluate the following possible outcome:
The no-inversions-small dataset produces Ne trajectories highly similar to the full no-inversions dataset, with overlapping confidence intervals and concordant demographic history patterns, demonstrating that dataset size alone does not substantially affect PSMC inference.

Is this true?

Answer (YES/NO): NO